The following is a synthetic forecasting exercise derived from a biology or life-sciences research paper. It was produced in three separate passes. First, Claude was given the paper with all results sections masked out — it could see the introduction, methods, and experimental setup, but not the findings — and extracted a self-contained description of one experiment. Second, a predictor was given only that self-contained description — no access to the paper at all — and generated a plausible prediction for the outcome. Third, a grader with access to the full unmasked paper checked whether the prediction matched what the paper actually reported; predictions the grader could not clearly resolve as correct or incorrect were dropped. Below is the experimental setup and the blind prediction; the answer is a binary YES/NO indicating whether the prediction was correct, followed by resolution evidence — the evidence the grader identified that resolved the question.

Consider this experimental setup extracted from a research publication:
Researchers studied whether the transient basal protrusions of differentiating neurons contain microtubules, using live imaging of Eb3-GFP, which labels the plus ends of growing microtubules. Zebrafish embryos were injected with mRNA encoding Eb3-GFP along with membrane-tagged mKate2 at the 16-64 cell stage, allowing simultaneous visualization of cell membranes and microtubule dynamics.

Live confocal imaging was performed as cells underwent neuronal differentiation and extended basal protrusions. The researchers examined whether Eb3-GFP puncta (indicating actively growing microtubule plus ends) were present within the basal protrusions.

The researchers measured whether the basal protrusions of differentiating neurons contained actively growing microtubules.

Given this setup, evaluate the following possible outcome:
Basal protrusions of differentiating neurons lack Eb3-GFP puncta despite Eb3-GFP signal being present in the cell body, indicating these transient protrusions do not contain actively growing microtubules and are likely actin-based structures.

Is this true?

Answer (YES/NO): NO